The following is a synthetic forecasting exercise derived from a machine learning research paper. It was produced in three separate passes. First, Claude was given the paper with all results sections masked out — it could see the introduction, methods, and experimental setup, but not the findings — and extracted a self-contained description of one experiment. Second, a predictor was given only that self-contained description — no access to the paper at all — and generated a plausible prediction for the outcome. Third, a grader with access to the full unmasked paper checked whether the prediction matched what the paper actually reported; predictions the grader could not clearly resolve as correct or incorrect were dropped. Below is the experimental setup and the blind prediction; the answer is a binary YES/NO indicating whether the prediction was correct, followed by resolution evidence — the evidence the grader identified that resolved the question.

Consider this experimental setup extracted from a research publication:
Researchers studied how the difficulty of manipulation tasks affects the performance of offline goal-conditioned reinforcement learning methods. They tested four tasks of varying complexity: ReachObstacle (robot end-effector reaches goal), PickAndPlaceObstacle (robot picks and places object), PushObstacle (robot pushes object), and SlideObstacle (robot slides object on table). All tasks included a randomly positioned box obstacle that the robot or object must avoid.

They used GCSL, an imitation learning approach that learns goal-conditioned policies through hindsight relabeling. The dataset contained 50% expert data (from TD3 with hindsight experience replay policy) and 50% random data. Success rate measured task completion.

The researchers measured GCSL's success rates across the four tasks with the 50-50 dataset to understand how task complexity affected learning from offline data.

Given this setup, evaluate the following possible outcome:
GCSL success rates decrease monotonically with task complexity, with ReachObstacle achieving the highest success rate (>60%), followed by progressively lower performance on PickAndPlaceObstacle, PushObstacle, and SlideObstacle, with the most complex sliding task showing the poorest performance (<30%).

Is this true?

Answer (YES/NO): YES